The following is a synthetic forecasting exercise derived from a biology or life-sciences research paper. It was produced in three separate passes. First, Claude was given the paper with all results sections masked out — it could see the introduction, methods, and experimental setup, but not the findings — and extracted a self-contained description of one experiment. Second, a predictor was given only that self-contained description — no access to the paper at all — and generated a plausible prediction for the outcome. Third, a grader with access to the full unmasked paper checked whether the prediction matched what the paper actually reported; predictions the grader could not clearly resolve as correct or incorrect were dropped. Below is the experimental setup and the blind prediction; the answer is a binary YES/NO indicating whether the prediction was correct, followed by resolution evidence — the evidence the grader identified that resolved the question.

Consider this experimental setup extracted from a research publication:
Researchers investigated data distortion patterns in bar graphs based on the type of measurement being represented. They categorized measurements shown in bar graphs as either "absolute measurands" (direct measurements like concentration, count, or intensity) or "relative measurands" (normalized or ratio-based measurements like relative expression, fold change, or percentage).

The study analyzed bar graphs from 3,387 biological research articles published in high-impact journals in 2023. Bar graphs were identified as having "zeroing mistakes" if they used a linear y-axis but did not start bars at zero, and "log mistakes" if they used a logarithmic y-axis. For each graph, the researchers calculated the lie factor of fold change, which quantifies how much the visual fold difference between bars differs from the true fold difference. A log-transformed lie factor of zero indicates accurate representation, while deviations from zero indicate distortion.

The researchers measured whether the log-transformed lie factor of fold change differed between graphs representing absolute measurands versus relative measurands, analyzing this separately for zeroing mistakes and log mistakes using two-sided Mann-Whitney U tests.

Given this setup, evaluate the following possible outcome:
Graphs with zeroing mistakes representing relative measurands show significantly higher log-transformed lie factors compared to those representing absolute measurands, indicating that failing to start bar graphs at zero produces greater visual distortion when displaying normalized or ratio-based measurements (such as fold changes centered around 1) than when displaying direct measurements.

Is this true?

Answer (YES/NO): NO